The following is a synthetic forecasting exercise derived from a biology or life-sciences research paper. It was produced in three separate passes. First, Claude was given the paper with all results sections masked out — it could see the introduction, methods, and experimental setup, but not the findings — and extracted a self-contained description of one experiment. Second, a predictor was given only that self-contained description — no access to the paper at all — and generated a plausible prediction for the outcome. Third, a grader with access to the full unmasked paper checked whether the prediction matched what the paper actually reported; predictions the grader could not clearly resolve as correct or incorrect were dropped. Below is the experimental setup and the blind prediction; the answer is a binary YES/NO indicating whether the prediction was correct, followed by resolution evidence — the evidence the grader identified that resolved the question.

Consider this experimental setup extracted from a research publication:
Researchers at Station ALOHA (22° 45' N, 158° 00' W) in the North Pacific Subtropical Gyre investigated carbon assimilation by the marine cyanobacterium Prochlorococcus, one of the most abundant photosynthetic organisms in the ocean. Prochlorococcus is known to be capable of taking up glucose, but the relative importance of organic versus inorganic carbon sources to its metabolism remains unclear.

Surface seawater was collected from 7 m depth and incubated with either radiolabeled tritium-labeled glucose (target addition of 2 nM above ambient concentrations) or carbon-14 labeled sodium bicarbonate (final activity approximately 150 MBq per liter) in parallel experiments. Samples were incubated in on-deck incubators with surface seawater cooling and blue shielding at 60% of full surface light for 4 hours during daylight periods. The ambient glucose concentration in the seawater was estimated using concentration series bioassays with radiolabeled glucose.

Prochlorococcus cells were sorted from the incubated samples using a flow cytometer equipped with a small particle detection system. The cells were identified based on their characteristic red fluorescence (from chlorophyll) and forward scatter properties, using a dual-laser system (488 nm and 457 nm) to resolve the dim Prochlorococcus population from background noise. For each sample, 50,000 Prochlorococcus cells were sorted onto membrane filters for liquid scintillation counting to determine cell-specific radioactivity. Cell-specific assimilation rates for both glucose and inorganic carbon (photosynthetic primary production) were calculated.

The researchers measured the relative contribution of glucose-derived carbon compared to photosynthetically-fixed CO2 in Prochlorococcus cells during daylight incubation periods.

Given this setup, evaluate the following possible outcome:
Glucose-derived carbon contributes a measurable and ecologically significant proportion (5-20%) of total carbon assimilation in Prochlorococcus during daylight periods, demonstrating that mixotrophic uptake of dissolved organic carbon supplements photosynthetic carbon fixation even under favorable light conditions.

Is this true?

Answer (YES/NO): NO